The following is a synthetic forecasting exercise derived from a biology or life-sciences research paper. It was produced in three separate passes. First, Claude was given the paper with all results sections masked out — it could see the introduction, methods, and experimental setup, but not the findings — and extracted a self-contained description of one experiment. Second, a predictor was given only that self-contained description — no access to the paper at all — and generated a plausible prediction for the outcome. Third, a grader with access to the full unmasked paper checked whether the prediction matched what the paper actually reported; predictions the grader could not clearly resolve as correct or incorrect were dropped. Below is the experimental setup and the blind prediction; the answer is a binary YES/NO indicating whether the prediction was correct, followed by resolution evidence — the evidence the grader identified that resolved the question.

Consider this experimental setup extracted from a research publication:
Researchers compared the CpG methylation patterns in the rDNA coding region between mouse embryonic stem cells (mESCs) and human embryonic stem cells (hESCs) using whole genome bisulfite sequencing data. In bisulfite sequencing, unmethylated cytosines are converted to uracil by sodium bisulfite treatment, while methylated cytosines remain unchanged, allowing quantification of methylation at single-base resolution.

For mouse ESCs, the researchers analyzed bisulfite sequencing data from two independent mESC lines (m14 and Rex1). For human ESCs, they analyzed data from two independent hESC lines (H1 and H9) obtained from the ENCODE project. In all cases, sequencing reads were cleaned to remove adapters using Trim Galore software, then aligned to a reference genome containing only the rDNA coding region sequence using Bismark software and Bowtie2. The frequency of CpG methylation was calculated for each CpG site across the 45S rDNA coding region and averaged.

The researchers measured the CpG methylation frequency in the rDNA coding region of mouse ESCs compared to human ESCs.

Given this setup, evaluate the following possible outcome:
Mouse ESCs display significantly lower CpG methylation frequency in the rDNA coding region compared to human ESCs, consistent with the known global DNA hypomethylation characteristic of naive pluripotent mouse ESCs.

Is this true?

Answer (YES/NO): YES